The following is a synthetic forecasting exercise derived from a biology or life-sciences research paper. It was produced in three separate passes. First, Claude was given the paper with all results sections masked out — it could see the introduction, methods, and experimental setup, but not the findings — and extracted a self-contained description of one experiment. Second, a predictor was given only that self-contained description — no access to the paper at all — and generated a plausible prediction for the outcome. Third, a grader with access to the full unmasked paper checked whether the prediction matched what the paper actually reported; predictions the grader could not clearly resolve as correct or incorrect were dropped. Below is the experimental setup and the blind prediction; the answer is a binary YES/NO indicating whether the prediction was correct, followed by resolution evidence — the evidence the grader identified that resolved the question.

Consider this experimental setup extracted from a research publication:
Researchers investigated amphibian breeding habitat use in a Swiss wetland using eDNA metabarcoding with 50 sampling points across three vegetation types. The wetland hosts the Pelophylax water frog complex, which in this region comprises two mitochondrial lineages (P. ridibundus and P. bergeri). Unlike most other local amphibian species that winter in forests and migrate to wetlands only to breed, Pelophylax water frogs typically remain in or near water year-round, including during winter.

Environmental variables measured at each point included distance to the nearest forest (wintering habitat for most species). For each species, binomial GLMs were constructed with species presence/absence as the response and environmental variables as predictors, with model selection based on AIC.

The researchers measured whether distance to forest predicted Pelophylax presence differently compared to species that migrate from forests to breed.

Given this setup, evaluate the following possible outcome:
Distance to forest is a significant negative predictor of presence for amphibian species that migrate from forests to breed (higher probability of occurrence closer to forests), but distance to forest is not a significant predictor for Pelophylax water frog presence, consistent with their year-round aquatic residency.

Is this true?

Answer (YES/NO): NO